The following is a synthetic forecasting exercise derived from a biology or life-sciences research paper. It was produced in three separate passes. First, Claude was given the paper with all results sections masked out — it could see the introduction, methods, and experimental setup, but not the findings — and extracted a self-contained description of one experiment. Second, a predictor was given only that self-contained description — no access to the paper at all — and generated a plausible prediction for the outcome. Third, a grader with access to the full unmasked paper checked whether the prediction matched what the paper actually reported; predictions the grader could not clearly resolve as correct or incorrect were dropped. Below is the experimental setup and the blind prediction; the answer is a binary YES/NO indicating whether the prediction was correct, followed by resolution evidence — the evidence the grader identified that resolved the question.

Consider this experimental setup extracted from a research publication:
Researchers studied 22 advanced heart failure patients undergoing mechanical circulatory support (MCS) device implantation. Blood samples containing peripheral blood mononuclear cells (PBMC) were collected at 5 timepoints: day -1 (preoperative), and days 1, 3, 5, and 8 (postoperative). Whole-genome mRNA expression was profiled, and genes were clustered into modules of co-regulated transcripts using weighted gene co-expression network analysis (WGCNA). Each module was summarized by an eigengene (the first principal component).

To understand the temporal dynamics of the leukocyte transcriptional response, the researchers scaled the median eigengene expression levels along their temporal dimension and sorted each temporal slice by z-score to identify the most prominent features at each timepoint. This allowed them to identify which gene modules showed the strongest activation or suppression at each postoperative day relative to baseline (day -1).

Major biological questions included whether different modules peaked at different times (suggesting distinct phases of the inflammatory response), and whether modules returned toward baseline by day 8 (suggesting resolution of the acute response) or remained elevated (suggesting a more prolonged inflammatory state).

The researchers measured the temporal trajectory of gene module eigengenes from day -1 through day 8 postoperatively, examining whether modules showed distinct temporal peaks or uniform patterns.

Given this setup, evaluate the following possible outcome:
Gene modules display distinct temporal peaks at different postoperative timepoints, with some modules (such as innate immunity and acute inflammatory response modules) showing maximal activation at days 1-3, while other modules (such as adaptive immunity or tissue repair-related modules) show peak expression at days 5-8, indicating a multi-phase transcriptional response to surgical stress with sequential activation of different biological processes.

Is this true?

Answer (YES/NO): YES